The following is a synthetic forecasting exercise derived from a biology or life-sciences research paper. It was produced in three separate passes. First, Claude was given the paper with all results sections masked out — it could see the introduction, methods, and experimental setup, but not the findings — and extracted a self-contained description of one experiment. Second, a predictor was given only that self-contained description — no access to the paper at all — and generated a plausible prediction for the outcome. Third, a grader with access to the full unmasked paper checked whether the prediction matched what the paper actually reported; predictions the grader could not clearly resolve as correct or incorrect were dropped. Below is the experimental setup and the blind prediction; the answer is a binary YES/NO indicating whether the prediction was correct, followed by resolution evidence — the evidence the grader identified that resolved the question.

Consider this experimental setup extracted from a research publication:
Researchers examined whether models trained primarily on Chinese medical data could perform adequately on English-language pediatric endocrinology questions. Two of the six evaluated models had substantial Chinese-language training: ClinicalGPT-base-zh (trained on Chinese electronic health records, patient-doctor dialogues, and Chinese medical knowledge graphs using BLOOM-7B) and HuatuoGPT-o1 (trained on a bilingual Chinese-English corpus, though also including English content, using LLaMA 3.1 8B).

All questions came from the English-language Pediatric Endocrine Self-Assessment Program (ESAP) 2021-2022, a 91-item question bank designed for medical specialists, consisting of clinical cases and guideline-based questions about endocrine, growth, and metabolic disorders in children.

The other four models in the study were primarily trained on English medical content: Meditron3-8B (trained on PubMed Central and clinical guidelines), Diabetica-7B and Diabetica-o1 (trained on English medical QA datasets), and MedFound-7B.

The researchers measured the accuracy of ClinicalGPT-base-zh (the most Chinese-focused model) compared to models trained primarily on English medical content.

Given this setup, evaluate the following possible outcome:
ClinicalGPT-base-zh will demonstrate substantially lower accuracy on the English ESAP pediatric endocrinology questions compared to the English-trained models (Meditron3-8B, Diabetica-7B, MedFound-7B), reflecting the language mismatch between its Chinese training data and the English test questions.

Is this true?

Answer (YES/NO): YES